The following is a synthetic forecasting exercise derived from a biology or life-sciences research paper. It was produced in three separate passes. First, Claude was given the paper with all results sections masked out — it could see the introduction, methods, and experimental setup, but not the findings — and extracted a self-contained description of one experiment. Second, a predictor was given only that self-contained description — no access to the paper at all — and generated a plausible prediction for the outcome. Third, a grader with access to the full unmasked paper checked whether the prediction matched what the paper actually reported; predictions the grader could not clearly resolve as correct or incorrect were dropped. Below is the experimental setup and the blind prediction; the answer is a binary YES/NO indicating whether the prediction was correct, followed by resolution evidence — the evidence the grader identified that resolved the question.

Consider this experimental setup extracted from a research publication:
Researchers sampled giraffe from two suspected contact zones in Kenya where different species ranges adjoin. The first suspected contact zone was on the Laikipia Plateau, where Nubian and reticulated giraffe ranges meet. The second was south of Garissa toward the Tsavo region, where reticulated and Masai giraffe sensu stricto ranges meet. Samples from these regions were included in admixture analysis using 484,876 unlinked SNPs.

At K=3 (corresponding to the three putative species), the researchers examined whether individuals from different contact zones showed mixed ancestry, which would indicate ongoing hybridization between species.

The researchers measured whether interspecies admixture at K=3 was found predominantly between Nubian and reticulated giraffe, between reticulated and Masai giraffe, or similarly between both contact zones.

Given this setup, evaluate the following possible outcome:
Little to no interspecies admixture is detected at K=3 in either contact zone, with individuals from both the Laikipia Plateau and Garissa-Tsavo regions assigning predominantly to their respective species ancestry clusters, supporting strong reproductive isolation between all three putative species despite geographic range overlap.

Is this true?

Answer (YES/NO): NO